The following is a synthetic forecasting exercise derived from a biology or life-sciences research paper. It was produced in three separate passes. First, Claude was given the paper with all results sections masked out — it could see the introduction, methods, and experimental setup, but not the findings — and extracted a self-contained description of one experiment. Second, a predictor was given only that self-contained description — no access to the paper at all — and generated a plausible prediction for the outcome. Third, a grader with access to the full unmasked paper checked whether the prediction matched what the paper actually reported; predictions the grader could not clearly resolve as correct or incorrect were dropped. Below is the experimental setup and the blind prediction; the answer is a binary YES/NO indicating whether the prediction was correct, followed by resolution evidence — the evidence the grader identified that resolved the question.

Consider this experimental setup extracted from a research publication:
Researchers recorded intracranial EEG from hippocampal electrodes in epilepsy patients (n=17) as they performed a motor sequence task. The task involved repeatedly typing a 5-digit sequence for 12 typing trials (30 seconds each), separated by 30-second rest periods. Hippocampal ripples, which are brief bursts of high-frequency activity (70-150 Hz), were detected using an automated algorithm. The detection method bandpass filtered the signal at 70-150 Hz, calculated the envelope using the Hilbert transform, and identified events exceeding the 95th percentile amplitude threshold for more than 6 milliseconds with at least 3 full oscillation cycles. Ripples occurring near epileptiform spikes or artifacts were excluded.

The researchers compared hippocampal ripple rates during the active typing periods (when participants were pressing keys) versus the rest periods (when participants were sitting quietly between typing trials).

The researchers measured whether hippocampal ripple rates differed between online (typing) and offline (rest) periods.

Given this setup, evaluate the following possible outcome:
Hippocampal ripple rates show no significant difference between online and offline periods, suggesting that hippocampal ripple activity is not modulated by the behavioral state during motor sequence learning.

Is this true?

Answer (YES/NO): NO